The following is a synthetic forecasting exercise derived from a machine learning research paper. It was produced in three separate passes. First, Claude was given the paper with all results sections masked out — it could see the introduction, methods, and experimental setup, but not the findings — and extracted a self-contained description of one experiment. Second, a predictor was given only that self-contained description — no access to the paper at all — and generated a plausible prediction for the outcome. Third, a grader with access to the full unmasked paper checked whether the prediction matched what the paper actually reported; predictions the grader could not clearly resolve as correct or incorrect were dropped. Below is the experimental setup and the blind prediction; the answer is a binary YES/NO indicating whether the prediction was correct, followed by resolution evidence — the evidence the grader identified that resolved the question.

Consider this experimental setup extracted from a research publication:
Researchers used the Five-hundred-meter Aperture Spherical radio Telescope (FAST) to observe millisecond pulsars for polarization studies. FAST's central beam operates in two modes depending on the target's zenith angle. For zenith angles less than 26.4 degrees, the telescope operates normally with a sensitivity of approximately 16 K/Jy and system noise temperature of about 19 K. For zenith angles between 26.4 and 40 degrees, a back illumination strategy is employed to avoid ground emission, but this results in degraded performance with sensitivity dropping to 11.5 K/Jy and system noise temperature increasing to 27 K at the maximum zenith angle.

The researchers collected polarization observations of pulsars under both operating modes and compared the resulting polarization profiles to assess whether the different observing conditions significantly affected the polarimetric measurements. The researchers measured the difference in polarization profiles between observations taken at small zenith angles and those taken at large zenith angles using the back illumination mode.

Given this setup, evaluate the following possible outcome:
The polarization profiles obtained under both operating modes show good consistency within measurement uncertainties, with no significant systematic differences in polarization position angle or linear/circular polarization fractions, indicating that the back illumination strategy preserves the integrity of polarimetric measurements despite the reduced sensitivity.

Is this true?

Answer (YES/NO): YES